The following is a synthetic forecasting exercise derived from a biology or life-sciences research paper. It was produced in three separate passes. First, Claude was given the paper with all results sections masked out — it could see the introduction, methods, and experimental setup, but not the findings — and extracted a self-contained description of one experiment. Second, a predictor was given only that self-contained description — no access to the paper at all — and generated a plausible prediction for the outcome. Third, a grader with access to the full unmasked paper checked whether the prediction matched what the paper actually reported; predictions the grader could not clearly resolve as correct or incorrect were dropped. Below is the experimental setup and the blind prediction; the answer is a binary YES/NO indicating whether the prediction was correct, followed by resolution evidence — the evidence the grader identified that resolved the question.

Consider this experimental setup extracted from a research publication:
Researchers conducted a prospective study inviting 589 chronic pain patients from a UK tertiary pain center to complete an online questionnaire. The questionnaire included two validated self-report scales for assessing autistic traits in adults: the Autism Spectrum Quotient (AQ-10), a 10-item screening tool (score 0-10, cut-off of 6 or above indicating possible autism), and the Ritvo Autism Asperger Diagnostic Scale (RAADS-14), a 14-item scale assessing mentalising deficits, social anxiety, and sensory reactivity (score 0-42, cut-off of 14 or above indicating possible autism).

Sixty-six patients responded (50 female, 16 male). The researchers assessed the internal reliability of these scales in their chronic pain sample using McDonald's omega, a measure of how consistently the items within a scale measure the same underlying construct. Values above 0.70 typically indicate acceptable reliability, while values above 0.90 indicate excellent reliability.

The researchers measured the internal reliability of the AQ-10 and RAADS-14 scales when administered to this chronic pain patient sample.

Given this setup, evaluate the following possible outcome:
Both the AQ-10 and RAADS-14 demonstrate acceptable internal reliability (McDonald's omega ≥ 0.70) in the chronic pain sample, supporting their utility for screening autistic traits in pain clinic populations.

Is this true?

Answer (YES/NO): NO